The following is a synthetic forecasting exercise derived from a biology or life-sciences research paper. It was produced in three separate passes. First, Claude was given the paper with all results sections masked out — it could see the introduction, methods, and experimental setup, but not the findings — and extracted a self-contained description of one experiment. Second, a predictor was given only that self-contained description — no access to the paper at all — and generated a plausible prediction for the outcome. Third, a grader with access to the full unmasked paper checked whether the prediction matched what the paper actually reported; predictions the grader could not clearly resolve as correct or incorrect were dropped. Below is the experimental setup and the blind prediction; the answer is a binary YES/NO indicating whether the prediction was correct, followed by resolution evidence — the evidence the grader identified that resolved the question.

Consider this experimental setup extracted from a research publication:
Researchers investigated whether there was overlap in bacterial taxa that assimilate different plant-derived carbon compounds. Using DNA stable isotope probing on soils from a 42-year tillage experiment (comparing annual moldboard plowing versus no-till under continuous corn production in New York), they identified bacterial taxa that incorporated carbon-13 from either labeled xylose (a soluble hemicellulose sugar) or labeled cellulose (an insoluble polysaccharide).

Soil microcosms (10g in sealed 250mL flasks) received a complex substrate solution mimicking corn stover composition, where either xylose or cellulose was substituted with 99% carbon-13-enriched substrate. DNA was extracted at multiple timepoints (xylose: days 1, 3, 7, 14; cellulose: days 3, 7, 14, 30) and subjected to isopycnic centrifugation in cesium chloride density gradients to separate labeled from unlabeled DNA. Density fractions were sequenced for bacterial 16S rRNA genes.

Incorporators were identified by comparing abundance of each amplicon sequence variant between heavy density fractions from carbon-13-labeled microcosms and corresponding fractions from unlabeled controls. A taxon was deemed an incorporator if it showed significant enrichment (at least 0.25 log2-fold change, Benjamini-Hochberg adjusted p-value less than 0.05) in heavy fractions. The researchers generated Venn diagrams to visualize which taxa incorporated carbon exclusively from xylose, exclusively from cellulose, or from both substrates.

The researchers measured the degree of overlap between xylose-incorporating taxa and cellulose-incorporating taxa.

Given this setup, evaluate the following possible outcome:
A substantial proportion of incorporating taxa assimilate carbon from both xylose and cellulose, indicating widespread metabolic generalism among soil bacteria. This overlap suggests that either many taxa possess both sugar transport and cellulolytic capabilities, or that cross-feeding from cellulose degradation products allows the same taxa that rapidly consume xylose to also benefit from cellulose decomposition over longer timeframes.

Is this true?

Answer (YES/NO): NO